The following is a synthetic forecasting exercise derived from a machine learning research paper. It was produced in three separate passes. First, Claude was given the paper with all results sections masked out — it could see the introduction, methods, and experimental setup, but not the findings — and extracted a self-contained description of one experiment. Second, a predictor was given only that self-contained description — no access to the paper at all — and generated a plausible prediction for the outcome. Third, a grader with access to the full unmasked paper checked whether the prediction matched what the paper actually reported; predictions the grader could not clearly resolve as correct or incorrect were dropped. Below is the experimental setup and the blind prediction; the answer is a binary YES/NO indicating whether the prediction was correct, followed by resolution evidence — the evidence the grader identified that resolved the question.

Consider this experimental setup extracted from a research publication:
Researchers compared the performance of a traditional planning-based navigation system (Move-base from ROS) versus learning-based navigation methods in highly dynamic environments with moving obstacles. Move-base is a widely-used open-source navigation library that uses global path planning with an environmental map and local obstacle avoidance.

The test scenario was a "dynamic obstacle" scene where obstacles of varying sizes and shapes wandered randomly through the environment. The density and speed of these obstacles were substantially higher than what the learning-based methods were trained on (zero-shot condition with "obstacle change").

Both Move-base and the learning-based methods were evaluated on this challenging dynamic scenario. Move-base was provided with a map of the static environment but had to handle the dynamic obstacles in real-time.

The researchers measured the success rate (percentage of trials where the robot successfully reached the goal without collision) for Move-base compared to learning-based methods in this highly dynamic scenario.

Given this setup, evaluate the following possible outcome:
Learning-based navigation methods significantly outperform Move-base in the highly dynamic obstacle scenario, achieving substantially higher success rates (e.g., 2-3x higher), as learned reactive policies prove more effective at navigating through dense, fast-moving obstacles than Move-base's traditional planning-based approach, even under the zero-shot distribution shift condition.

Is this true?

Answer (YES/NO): YES